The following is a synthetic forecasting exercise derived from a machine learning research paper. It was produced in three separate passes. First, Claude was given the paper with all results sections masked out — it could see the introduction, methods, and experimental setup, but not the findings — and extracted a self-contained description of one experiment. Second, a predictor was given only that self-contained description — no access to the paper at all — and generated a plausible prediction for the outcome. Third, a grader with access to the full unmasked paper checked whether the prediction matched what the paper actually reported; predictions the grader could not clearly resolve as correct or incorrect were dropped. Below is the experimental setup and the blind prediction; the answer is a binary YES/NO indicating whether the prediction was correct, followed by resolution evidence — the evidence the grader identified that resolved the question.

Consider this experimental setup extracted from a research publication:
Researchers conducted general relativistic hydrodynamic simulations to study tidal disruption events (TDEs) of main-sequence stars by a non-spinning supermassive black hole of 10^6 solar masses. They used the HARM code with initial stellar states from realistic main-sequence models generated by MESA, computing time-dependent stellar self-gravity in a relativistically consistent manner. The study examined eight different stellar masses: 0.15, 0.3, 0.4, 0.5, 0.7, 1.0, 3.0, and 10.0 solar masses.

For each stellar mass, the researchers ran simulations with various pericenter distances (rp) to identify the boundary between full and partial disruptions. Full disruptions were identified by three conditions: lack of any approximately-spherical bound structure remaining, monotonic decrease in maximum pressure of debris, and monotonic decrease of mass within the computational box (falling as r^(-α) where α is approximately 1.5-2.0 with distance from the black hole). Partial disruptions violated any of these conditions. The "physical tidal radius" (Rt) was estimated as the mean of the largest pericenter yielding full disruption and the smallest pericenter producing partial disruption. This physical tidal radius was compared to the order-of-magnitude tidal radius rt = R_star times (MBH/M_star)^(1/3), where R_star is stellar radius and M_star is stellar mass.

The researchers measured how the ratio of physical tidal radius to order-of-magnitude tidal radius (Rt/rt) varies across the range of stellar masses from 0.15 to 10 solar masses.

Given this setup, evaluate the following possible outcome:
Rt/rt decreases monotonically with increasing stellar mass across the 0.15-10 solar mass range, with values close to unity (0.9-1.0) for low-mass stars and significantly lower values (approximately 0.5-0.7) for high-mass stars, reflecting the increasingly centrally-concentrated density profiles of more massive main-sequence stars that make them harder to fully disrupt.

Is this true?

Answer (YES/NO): NO